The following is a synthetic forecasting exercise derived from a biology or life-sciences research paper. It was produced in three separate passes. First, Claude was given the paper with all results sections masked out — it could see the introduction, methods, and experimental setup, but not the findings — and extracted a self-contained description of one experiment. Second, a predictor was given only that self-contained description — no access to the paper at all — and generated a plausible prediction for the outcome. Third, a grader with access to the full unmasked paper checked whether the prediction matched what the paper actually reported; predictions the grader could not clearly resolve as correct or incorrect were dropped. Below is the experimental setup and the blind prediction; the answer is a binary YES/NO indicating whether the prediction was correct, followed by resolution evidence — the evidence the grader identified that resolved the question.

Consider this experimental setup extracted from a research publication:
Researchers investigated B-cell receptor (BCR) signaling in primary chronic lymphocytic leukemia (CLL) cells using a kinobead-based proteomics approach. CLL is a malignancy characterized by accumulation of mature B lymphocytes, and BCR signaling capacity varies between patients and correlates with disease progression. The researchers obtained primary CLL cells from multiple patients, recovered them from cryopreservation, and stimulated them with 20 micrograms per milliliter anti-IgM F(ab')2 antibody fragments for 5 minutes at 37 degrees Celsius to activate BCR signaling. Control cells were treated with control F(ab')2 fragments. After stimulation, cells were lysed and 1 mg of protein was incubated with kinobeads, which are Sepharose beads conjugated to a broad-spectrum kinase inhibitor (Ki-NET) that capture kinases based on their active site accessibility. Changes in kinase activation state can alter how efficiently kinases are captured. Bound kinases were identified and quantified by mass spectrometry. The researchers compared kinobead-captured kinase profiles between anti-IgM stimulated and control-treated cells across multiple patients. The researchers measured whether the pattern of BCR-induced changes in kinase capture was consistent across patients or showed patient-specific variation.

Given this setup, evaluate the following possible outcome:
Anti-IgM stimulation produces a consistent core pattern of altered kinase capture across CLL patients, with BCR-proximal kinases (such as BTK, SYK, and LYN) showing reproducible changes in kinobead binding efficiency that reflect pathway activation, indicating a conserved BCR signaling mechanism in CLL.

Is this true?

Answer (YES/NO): NO